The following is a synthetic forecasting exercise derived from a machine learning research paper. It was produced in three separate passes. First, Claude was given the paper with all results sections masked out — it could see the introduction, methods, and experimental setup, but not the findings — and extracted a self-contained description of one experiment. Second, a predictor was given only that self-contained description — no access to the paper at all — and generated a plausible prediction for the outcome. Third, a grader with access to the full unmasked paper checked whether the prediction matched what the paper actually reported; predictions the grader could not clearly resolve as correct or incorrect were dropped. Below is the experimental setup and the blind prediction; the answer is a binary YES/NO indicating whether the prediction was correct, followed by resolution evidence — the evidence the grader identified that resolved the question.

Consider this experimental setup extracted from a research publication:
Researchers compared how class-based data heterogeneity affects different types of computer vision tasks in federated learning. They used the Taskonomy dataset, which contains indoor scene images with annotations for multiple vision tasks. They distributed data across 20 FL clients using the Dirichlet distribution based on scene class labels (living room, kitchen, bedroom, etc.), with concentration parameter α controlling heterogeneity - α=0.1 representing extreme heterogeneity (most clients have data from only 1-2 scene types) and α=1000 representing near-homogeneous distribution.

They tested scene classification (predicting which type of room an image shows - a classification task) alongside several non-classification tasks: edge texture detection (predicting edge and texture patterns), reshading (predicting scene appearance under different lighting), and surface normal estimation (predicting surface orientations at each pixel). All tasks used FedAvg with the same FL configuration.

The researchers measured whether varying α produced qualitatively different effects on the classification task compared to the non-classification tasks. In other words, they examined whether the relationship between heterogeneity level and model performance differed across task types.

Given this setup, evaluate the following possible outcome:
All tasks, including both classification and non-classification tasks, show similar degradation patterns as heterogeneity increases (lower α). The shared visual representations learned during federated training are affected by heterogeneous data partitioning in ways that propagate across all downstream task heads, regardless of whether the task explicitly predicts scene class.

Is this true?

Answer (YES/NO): NO